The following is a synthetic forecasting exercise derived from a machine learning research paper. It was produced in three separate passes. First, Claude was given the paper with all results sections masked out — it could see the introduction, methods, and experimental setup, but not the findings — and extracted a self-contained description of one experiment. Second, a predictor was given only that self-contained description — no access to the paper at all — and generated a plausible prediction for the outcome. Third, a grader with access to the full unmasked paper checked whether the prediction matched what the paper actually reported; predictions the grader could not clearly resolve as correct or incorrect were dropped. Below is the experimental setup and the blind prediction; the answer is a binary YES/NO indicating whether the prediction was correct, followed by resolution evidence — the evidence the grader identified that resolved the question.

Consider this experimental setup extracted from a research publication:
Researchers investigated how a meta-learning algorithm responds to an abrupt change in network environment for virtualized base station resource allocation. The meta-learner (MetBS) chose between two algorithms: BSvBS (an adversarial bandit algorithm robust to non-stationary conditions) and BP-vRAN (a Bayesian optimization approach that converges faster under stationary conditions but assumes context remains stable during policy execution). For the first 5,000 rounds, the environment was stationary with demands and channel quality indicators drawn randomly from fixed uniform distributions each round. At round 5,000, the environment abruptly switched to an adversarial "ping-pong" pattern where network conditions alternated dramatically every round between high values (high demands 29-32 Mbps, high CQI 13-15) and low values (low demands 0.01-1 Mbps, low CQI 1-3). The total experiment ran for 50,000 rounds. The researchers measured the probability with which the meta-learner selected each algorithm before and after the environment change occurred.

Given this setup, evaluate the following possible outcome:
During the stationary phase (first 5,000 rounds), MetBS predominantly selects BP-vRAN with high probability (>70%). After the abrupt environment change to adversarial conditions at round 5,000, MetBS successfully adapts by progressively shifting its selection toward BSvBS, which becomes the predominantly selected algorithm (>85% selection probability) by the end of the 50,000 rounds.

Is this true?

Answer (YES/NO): NO